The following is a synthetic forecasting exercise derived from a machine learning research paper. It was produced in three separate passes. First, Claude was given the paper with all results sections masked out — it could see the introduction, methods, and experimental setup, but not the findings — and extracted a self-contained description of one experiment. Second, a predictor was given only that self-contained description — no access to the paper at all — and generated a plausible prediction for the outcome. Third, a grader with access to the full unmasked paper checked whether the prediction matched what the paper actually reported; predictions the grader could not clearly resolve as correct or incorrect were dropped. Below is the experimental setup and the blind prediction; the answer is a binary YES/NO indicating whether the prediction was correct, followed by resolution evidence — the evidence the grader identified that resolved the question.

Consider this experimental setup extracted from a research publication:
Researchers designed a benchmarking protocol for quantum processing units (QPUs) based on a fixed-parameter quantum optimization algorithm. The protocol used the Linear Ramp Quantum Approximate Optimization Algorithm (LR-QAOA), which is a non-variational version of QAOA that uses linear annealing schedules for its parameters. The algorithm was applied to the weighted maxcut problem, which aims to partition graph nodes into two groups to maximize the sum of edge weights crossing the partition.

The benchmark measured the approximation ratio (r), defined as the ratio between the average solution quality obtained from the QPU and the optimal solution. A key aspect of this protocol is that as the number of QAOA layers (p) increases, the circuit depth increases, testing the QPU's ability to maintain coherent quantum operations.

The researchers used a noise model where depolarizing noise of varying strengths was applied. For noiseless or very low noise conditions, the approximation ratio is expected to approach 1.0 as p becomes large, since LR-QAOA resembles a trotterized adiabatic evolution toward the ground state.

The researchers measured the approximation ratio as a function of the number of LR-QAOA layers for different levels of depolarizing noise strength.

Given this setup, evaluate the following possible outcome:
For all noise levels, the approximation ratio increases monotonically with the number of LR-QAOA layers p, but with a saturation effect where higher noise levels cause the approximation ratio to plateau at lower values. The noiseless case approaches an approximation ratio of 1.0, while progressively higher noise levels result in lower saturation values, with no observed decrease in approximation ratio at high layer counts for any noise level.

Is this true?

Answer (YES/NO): NO